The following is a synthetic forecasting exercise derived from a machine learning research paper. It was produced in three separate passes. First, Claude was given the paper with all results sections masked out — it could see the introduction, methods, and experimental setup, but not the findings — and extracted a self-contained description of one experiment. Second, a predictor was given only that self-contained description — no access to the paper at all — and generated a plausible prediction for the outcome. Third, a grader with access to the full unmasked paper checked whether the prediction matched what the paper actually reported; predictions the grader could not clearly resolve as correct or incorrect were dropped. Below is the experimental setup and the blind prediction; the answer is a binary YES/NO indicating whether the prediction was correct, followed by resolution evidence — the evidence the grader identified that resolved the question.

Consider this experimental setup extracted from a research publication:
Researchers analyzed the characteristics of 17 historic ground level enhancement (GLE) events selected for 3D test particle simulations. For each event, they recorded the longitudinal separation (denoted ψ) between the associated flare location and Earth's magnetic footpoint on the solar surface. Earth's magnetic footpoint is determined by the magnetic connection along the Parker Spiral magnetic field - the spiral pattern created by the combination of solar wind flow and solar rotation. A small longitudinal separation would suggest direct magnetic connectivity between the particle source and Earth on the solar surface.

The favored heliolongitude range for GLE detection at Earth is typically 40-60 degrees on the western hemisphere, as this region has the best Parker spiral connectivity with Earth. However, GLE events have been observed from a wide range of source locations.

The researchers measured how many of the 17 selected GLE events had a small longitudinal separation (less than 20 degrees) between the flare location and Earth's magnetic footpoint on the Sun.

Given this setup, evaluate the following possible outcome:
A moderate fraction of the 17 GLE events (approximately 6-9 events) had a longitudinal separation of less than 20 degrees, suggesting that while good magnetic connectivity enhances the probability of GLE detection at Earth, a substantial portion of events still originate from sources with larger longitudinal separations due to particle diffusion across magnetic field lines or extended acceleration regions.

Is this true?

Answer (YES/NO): NO